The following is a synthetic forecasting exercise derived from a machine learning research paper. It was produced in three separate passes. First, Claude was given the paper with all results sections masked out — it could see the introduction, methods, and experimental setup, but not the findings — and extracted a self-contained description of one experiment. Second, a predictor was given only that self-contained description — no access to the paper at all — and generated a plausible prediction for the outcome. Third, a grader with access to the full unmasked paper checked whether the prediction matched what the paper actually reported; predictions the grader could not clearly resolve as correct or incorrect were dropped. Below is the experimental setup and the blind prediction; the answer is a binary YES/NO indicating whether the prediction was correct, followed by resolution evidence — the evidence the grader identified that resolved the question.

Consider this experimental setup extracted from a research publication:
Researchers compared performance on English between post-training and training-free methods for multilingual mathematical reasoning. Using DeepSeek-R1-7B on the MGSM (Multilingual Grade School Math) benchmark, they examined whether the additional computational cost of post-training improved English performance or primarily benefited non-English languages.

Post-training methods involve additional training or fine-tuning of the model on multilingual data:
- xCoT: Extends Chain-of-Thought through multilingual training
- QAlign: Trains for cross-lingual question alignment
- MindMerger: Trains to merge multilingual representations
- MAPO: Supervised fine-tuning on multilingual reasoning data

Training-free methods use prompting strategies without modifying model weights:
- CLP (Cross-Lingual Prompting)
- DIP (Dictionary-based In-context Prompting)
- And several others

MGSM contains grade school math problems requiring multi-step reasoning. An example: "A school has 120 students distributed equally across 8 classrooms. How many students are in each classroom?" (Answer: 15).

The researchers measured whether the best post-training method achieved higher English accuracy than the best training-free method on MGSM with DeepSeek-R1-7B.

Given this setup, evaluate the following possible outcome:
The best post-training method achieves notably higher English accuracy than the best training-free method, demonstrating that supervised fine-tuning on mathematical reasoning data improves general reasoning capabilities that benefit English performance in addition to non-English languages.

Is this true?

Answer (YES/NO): NO